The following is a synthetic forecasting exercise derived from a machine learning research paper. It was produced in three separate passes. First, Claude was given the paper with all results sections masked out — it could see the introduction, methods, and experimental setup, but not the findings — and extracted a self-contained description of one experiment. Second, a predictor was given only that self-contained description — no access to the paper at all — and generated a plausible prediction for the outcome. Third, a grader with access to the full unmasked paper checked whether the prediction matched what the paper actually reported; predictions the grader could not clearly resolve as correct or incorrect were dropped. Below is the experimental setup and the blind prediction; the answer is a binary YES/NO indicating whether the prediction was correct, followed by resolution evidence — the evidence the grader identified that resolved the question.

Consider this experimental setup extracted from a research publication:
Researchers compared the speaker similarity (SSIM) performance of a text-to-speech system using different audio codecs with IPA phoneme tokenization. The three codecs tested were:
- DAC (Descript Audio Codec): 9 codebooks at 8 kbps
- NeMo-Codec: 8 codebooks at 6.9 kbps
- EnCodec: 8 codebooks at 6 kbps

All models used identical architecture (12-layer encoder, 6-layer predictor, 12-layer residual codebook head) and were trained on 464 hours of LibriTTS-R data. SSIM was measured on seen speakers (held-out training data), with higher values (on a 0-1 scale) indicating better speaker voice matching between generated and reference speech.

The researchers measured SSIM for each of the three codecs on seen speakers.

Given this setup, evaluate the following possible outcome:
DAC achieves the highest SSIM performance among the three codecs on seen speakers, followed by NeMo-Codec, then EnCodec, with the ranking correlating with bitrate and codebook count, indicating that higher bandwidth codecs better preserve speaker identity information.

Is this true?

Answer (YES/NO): NO